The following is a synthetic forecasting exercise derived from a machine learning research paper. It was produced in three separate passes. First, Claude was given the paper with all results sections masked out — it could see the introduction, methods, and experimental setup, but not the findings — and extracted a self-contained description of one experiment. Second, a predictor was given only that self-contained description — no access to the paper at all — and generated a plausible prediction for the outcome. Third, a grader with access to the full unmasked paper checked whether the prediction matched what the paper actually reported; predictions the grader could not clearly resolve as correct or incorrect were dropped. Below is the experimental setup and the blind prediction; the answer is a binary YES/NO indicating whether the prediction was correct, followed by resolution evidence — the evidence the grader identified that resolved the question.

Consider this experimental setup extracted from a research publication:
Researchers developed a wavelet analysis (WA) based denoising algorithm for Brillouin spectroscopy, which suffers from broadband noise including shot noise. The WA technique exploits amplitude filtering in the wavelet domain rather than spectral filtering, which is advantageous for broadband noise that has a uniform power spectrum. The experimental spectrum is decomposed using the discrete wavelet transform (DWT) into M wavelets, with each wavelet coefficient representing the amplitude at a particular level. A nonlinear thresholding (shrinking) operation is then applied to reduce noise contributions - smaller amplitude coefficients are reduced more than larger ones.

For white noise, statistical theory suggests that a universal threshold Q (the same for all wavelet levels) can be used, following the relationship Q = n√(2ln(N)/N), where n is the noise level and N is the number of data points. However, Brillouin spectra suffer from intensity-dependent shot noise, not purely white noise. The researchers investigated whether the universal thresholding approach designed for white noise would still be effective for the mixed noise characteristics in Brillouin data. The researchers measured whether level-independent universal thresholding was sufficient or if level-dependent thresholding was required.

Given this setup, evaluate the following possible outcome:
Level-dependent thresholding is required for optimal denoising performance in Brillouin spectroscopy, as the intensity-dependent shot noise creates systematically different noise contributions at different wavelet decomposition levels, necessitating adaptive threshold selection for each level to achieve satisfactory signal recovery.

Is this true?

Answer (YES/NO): NO